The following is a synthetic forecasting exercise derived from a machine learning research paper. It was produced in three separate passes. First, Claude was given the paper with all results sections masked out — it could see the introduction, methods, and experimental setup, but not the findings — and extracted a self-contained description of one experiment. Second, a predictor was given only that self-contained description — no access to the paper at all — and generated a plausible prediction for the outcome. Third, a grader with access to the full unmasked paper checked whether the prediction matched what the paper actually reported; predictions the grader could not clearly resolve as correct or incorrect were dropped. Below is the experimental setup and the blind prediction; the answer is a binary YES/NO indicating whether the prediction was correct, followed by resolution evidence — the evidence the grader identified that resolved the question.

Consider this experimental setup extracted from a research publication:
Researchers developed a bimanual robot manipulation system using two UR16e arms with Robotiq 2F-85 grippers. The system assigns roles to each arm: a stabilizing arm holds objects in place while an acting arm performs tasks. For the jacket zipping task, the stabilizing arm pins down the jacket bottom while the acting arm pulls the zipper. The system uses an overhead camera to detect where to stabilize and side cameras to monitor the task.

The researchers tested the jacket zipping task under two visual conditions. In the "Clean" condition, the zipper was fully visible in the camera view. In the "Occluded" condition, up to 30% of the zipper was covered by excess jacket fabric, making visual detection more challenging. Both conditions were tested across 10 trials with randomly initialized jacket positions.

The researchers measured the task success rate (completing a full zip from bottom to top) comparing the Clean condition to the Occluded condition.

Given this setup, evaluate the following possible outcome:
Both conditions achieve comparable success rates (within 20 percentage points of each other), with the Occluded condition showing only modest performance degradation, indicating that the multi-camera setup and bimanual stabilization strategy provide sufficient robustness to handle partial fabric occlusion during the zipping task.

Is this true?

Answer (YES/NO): YES